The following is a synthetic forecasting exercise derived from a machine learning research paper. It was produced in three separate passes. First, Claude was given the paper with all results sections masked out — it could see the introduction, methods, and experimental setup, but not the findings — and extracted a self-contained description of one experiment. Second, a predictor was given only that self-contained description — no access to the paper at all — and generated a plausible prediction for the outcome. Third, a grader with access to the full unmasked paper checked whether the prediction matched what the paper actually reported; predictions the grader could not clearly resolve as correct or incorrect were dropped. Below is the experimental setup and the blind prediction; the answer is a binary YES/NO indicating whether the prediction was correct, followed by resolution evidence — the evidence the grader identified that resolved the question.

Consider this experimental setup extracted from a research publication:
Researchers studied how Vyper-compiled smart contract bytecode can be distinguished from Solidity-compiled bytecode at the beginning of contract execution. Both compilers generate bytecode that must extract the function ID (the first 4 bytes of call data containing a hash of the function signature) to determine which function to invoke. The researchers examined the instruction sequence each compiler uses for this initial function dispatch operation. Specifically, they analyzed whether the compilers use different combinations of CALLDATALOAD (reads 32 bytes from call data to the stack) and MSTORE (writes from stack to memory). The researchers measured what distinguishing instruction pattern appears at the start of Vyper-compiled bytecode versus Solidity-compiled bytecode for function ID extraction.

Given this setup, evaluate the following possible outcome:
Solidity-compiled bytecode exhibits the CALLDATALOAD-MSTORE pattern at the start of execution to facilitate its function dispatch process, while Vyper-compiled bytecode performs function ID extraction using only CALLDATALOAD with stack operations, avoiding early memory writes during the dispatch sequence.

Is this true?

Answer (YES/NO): NO